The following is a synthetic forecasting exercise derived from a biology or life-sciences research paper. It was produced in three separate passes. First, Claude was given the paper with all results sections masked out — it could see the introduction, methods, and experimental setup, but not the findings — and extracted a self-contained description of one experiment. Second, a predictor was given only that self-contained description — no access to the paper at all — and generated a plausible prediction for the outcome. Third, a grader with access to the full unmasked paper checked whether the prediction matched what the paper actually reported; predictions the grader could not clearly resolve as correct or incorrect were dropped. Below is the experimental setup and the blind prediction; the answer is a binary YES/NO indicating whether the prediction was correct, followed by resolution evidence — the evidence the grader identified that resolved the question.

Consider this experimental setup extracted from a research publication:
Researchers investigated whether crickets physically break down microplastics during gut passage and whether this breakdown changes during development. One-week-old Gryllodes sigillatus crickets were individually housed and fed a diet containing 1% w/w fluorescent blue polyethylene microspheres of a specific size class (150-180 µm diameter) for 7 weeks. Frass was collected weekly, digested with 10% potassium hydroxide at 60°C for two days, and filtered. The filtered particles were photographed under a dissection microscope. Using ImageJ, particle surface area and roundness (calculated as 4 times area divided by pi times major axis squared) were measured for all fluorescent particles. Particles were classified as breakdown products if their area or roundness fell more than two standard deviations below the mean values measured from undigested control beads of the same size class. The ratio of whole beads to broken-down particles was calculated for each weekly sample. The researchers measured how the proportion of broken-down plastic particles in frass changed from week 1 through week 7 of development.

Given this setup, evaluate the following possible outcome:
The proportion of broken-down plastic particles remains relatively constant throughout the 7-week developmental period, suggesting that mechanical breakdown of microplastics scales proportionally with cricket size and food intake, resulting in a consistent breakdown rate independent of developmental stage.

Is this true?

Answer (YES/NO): NO